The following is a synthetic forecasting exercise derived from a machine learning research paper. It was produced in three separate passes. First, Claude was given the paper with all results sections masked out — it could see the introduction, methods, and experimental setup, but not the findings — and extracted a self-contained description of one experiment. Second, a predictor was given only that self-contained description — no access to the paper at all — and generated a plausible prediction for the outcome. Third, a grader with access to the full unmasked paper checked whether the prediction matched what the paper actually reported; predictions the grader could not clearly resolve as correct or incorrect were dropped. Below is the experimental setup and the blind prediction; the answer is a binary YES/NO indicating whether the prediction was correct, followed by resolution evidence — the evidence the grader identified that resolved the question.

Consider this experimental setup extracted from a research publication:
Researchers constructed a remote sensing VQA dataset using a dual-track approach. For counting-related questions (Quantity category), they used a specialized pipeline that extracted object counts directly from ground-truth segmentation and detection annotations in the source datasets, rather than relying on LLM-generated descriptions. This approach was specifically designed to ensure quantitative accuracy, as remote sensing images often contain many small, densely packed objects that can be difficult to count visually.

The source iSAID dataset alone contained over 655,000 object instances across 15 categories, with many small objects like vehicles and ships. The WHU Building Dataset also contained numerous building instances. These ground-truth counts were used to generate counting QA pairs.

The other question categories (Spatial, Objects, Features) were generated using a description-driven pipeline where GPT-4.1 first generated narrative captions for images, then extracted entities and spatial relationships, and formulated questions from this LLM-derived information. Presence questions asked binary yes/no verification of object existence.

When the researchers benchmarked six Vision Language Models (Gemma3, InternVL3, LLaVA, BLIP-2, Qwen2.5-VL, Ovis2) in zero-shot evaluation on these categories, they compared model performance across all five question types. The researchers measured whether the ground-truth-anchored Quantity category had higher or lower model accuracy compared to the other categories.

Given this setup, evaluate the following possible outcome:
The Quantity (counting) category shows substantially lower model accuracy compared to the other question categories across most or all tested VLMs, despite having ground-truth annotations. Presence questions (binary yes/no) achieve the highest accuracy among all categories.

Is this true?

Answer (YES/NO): NO